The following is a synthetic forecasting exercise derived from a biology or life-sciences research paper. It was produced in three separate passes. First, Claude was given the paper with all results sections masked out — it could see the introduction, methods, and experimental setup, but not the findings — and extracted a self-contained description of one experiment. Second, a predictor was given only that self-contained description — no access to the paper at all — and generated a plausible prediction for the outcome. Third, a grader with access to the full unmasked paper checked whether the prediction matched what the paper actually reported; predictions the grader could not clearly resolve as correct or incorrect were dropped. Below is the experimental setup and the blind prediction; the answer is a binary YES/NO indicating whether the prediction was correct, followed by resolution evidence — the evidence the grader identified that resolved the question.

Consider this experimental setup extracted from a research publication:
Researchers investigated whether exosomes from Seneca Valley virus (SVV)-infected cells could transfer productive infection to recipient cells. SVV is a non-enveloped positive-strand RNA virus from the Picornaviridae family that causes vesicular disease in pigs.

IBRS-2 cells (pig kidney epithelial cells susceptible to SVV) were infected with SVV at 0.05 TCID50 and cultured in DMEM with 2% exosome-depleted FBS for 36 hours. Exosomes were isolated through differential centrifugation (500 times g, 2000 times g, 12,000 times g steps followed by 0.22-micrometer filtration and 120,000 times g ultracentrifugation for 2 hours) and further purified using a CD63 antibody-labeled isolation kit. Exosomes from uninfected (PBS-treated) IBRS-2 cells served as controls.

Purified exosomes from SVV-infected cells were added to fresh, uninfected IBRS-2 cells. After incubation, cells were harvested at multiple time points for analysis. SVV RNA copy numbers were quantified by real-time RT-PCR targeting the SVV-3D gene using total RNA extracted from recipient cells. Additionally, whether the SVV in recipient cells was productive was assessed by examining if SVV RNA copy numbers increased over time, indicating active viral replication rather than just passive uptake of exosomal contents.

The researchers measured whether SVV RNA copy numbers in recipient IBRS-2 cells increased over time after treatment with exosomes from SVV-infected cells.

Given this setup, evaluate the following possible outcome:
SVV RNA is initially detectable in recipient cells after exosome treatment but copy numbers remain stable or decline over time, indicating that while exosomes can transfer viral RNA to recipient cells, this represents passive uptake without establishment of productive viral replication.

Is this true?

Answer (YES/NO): NO